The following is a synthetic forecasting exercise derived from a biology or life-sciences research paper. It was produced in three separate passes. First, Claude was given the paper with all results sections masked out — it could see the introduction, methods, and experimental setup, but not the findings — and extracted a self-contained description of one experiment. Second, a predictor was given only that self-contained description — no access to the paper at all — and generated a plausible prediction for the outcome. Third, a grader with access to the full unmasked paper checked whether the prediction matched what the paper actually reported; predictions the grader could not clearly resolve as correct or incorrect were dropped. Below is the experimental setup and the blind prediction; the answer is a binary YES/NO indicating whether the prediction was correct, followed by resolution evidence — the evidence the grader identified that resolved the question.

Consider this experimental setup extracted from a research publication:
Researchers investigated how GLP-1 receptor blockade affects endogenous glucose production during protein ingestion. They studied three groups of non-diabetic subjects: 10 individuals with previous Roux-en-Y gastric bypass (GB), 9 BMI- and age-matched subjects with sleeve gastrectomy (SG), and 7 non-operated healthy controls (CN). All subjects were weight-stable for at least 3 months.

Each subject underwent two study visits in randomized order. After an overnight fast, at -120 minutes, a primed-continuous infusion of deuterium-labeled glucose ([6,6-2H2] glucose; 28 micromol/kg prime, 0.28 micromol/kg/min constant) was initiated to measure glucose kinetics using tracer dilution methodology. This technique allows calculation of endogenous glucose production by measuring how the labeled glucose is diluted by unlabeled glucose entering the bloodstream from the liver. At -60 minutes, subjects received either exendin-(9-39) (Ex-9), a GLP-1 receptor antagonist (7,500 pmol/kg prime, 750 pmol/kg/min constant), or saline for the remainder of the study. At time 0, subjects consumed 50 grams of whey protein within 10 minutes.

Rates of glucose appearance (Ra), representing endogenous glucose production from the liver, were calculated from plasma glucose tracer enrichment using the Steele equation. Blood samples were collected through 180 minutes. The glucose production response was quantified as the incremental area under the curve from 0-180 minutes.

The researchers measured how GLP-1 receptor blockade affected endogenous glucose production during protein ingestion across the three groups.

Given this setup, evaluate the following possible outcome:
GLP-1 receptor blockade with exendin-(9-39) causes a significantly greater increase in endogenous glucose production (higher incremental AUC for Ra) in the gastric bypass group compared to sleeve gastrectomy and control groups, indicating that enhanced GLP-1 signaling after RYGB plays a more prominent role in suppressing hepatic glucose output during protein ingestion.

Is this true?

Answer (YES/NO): YES